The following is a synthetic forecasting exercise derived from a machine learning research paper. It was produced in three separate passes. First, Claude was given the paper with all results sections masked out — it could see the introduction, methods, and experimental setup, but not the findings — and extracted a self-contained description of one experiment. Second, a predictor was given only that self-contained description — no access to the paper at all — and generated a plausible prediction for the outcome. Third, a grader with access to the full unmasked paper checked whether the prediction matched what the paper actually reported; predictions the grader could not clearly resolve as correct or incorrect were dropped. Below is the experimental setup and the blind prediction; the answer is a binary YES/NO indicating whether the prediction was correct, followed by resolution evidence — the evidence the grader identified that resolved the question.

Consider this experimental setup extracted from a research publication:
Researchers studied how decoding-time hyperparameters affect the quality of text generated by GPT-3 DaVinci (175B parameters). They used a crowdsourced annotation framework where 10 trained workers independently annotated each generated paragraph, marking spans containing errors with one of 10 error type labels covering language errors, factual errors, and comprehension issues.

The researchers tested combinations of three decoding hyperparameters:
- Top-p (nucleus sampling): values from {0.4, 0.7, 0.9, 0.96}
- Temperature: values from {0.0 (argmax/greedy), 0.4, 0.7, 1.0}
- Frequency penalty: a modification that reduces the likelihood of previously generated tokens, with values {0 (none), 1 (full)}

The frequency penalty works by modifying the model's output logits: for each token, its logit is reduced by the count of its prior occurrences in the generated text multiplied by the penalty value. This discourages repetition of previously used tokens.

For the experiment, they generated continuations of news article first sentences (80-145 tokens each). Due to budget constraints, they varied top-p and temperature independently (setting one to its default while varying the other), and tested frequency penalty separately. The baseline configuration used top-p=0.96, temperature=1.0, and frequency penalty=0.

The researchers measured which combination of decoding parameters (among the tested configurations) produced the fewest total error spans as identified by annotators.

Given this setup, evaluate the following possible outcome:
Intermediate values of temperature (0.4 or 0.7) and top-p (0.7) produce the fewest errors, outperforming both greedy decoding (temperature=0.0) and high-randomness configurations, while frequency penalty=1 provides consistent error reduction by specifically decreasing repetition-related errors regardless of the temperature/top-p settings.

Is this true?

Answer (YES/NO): NO